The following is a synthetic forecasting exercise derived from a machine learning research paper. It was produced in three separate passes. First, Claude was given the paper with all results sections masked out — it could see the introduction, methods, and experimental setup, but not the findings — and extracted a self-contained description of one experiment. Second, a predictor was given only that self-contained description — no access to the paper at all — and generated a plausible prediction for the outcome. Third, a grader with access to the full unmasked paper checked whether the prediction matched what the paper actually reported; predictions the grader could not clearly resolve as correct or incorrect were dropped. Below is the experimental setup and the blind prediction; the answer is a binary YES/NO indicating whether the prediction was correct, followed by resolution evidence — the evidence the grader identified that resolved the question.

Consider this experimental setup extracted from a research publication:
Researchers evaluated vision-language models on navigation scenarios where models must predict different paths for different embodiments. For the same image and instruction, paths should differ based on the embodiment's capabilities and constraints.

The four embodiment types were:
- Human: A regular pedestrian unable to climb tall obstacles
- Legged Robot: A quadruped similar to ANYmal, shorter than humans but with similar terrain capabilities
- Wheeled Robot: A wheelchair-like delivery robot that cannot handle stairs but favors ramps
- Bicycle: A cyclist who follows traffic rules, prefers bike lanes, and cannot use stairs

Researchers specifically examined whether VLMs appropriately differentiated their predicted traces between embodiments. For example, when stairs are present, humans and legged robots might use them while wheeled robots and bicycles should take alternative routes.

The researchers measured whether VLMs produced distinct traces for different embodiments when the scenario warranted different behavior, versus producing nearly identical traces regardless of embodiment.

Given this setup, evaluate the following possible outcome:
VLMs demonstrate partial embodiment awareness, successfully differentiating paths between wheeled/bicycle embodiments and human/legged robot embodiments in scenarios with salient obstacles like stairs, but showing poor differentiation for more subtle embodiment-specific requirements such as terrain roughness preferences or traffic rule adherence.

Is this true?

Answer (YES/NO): NO